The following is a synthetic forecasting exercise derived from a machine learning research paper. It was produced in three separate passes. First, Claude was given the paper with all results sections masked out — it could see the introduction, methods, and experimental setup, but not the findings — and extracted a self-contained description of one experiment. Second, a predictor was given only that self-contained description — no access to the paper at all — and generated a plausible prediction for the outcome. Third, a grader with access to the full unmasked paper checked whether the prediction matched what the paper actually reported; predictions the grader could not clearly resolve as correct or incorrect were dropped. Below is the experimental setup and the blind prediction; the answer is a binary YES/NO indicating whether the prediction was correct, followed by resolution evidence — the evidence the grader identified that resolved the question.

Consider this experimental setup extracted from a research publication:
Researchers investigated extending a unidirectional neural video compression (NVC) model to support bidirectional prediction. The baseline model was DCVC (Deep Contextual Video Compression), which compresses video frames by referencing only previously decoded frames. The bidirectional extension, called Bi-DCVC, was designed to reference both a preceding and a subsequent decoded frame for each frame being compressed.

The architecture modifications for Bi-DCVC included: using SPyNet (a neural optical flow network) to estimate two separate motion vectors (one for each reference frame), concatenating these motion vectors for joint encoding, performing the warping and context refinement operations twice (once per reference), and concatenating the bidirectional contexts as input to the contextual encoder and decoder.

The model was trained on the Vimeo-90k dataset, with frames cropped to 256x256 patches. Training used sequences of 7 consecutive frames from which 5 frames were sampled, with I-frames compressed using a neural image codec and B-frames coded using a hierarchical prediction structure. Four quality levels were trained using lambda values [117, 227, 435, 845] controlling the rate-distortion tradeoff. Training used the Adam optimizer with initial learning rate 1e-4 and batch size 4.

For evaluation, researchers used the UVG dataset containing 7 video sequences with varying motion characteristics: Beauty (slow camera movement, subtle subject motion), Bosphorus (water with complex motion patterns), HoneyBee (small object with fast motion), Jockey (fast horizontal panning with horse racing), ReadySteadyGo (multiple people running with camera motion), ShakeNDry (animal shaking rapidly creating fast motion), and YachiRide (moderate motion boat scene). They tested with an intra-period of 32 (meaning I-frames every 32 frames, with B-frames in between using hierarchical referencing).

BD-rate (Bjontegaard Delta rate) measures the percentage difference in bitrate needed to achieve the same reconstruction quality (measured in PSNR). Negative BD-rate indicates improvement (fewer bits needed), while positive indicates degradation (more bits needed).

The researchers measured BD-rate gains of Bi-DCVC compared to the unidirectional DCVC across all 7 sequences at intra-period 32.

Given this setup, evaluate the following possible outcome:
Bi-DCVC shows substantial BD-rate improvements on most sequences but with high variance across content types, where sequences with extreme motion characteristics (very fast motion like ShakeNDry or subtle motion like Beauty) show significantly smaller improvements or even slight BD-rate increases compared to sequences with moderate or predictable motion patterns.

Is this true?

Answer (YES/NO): NO